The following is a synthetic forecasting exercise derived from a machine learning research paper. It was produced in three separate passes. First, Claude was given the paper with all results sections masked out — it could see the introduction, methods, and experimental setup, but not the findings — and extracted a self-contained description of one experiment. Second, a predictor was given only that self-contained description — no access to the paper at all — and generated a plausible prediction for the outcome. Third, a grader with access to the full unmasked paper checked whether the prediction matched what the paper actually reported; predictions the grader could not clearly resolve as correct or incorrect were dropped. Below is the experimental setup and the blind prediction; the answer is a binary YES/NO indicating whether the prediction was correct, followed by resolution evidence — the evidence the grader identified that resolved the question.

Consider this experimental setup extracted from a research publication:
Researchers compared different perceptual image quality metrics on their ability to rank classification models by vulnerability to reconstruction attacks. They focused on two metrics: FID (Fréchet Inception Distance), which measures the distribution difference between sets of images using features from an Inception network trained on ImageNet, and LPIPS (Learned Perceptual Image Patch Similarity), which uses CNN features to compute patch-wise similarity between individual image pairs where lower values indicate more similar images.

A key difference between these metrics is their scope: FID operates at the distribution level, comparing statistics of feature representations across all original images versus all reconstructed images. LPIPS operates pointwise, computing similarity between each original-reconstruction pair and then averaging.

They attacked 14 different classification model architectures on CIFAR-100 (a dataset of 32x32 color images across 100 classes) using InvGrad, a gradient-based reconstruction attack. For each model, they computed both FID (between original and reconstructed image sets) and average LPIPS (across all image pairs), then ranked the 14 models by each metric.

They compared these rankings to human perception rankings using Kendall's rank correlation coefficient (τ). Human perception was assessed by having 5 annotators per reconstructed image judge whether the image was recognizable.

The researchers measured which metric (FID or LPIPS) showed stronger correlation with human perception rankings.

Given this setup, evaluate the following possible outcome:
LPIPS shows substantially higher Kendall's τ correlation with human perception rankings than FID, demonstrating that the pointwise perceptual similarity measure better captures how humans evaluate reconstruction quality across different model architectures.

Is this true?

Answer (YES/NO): NO